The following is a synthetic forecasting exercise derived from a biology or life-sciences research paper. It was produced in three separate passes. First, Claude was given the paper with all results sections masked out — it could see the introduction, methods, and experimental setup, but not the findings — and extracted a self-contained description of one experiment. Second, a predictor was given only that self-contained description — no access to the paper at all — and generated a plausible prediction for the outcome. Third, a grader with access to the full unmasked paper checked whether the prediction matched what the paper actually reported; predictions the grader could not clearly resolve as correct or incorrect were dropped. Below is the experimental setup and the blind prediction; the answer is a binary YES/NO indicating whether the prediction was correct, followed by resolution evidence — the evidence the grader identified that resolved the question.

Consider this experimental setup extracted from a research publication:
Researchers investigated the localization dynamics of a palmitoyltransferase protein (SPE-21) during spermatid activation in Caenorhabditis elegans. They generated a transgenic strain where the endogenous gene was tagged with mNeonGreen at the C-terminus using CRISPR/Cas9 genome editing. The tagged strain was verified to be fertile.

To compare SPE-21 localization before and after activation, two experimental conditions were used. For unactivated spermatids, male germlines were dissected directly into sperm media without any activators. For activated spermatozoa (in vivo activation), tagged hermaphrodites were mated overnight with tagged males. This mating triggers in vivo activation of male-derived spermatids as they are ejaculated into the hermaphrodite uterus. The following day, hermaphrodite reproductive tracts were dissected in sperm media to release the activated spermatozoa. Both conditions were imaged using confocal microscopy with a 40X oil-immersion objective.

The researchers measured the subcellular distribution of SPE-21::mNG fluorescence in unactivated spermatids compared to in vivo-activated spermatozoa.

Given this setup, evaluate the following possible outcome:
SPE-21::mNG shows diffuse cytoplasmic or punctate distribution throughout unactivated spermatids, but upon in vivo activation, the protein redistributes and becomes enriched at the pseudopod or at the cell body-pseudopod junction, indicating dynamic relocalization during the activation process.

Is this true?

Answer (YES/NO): NO